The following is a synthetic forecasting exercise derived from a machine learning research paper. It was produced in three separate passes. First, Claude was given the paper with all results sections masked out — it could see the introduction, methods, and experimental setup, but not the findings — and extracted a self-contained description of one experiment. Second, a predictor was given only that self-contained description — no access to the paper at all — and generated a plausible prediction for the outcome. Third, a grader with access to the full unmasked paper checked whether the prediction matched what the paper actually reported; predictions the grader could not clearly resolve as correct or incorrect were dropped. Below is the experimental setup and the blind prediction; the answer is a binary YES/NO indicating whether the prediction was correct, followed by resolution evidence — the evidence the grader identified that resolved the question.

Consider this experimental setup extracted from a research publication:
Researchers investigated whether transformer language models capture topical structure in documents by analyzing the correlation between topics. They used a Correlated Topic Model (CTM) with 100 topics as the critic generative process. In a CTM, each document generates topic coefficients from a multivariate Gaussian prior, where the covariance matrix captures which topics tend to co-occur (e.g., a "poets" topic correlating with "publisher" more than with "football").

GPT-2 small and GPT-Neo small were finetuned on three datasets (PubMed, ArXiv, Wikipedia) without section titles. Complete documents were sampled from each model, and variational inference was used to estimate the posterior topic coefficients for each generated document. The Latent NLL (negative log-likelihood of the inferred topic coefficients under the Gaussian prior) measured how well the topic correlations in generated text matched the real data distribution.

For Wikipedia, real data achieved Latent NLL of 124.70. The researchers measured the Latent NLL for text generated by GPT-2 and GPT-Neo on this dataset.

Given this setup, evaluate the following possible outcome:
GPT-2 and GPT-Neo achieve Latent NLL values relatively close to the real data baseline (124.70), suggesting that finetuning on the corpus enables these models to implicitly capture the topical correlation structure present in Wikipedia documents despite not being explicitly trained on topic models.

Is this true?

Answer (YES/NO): YES